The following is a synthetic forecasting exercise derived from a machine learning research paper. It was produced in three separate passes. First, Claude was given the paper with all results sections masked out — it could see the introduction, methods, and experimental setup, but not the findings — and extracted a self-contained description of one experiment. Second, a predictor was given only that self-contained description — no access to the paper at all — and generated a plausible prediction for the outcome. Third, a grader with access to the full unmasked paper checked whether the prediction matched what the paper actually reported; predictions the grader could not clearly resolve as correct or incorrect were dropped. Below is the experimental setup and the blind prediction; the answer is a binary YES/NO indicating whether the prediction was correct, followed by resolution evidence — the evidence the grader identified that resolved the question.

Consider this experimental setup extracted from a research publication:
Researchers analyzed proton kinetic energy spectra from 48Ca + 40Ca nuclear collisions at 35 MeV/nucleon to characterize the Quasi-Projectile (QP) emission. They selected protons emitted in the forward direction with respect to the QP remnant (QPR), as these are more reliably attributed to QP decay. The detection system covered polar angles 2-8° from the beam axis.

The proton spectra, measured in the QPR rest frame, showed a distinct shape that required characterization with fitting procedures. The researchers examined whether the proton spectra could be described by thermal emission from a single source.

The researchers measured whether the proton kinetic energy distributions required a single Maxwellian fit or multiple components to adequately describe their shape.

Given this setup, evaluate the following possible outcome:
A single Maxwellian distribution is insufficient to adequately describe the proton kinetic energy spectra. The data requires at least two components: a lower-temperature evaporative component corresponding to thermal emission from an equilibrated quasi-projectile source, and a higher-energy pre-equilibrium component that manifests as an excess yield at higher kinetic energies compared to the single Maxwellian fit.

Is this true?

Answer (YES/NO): YES